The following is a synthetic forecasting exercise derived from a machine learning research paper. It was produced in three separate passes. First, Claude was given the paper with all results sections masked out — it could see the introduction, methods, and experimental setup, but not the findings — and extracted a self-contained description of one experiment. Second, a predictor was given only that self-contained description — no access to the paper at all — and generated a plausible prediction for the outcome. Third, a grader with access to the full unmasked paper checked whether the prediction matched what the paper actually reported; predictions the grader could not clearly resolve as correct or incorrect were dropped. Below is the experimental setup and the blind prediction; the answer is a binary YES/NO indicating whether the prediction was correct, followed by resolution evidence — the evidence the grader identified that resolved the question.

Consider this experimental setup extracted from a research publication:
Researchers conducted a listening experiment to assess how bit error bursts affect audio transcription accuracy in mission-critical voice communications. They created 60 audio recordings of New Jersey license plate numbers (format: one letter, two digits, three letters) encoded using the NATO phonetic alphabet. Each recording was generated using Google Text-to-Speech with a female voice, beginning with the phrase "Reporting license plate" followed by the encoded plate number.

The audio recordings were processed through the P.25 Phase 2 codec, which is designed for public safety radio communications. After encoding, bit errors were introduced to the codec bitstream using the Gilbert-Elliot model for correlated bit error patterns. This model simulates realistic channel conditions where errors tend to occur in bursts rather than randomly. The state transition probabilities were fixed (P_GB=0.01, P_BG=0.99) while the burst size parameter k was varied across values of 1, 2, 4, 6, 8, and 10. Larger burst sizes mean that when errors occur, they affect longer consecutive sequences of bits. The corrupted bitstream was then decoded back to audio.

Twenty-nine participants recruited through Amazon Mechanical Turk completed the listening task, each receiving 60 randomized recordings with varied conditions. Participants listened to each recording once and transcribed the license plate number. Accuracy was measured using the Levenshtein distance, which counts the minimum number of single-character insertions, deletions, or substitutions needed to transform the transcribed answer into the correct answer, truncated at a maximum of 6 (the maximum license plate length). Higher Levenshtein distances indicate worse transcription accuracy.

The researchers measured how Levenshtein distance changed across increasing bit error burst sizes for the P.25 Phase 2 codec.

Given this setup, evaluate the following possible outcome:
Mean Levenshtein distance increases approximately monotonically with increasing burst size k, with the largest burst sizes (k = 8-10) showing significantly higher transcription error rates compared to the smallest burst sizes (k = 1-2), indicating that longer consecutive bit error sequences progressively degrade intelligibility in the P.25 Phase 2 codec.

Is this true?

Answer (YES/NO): YES